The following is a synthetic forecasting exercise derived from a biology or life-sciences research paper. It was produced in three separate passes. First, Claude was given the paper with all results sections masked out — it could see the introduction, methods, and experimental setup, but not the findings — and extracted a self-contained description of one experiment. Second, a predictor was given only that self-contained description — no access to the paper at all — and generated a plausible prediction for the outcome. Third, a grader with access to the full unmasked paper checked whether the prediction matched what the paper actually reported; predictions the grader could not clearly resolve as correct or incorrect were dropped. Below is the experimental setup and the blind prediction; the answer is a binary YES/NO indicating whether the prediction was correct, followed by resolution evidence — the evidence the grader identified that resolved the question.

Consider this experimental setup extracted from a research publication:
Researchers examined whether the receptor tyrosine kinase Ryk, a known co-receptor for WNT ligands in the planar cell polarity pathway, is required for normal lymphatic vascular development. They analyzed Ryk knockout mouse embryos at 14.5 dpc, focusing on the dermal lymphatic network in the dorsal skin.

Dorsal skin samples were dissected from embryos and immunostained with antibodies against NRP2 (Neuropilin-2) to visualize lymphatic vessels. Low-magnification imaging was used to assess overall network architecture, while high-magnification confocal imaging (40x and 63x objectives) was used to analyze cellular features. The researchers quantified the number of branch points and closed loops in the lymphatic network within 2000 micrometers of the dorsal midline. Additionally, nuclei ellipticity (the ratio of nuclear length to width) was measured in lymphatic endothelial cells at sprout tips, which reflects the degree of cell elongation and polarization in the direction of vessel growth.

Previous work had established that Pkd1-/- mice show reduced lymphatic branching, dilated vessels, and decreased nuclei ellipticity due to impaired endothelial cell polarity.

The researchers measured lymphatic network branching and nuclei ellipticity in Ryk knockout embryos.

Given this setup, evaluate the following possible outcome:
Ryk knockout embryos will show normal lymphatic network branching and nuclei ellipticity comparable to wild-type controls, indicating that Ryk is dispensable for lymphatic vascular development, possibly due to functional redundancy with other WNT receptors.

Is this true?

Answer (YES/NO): NO